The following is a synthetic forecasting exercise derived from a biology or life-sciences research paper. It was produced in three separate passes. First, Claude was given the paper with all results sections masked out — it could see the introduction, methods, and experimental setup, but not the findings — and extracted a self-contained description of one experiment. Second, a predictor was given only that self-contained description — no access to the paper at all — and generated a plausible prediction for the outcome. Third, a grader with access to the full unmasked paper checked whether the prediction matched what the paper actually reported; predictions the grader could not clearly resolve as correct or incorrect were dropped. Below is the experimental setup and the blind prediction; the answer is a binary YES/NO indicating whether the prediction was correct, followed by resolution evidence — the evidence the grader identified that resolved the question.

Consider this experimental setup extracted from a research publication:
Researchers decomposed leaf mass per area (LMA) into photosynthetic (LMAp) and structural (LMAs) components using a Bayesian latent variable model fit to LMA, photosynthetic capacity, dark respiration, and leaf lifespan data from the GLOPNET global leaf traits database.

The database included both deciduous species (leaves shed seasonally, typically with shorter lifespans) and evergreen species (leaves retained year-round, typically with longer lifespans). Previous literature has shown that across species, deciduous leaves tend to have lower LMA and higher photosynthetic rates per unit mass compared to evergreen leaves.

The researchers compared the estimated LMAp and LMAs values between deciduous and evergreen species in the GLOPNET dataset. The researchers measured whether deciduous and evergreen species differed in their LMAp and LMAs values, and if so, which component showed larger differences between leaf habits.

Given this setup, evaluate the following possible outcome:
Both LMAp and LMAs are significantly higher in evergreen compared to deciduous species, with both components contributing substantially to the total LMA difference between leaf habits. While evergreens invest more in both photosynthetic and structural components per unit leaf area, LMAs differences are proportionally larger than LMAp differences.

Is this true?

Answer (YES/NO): NO